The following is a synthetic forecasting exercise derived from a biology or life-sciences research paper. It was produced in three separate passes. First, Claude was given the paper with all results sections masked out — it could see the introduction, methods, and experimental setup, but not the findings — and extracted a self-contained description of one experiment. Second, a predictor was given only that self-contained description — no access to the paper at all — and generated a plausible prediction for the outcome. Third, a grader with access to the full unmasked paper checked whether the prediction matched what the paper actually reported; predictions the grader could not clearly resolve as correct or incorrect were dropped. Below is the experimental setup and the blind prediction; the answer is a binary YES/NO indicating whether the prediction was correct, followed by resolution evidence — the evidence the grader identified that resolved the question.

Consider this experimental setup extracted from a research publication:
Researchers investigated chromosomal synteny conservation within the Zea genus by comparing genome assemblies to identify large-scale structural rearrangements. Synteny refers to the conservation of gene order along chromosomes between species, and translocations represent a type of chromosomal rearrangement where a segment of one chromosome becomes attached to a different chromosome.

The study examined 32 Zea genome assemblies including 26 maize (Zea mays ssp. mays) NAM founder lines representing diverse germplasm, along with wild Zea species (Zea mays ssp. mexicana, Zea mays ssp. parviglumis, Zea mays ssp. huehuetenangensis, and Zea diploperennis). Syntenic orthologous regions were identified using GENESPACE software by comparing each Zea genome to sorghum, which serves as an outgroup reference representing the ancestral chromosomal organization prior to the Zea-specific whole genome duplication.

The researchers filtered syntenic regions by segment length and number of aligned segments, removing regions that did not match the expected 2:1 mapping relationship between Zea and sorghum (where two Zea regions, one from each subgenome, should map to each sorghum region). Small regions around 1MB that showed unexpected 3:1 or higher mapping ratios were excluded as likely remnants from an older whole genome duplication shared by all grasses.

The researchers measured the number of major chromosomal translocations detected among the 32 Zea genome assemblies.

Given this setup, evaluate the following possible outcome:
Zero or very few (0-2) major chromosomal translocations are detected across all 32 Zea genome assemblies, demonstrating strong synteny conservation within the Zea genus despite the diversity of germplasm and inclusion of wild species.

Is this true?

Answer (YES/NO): YES